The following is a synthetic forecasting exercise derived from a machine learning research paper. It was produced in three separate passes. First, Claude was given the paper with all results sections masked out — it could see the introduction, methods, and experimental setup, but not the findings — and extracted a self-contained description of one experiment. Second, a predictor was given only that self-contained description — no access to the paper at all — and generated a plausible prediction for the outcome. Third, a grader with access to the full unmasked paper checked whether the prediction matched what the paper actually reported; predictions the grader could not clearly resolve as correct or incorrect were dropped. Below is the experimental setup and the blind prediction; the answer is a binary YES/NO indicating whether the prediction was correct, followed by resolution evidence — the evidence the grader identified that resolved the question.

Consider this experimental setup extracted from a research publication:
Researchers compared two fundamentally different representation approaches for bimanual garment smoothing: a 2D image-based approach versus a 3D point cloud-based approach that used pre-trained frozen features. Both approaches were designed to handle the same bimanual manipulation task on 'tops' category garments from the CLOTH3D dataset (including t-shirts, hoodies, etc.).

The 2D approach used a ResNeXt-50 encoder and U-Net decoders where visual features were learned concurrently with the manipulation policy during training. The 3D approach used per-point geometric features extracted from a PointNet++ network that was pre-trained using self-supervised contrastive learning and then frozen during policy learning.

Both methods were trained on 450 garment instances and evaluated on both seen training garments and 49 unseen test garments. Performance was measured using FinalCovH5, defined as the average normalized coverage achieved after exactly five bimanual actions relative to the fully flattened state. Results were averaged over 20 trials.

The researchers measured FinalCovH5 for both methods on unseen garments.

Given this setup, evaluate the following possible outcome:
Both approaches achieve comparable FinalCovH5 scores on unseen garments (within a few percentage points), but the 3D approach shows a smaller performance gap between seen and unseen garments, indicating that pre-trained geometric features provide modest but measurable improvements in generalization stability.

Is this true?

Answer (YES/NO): NO